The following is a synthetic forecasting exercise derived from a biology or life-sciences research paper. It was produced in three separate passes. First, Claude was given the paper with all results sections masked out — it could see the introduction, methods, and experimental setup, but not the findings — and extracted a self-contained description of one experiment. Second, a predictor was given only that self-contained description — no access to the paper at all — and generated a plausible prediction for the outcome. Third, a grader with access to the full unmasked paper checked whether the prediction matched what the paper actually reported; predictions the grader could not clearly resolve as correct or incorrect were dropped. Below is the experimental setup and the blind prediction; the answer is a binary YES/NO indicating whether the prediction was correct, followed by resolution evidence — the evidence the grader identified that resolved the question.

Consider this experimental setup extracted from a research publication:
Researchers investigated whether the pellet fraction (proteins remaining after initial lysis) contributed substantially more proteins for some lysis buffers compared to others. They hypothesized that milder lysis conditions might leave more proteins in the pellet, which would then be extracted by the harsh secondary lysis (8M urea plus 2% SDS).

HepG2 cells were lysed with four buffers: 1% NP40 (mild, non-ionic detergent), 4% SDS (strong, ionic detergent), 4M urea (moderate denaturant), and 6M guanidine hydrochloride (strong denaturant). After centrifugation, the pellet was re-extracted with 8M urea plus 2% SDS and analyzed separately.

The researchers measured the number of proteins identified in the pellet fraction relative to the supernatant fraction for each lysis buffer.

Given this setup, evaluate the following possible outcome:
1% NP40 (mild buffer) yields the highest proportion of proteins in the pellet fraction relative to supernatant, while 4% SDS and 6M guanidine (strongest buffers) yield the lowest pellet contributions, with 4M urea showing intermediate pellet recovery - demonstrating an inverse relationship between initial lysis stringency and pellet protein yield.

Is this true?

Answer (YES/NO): NO